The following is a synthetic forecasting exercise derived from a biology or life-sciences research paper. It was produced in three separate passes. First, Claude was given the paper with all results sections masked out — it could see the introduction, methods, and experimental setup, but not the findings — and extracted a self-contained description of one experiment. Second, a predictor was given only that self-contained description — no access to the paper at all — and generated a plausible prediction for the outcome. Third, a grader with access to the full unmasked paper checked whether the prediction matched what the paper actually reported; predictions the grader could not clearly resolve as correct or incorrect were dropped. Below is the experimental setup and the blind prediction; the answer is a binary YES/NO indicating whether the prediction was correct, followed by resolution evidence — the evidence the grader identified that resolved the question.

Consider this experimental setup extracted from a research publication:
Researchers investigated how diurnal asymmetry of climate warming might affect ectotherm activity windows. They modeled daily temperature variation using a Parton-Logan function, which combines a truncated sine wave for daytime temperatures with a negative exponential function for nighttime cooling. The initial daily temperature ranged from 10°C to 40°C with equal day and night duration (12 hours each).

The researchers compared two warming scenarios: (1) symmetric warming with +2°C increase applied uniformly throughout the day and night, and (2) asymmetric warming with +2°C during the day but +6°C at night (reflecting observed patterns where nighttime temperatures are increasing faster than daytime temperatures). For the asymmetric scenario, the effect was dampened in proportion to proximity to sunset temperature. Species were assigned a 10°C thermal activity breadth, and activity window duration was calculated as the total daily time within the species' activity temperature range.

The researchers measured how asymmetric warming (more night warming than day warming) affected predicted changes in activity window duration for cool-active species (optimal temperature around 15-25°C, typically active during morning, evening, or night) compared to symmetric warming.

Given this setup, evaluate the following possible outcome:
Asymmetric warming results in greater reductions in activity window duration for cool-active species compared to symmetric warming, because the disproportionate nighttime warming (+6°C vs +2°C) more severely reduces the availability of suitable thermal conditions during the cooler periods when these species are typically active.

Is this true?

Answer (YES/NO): NO